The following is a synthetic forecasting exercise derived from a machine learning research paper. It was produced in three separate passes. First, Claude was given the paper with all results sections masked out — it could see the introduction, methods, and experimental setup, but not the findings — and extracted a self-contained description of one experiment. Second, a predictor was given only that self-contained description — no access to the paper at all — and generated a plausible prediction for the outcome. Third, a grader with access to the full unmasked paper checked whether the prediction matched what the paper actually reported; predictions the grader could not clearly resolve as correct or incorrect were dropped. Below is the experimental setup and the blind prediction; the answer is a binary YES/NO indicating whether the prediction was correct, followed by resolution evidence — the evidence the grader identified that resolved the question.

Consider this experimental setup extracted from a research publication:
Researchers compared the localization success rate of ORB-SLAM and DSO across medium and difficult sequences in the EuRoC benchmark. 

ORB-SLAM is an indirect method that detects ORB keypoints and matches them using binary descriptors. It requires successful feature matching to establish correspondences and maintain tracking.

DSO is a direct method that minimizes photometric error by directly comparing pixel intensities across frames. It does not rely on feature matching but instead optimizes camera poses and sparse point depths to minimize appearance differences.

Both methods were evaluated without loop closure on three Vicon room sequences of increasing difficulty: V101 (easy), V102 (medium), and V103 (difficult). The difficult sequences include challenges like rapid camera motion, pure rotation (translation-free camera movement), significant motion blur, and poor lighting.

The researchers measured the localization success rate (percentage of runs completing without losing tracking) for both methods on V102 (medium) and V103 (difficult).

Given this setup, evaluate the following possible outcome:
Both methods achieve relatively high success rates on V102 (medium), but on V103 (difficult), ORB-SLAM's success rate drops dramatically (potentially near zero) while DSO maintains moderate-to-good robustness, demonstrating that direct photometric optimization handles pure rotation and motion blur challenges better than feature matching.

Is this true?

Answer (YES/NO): NO